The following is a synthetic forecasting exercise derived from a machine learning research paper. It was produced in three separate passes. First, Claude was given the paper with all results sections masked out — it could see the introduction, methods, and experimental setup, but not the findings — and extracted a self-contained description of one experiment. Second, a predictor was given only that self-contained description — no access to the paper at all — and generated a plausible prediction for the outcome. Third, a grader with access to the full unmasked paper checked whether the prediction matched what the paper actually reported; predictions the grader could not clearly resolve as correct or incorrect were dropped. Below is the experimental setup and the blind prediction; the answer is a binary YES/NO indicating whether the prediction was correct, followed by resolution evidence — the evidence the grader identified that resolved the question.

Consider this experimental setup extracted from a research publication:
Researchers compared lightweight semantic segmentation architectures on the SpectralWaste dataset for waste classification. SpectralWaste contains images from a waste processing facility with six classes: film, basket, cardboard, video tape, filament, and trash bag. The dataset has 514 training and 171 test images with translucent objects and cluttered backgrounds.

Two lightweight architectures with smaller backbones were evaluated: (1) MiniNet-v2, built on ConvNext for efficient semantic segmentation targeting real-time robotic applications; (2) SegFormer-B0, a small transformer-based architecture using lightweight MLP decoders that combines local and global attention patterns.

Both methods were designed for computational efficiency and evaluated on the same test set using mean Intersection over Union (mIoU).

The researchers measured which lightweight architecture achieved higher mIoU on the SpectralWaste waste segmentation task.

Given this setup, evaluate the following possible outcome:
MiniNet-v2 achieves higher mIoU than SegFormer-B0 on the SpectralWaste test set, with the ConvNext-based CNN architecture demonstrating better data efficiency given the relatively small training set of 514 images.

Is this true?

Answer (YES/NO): NO